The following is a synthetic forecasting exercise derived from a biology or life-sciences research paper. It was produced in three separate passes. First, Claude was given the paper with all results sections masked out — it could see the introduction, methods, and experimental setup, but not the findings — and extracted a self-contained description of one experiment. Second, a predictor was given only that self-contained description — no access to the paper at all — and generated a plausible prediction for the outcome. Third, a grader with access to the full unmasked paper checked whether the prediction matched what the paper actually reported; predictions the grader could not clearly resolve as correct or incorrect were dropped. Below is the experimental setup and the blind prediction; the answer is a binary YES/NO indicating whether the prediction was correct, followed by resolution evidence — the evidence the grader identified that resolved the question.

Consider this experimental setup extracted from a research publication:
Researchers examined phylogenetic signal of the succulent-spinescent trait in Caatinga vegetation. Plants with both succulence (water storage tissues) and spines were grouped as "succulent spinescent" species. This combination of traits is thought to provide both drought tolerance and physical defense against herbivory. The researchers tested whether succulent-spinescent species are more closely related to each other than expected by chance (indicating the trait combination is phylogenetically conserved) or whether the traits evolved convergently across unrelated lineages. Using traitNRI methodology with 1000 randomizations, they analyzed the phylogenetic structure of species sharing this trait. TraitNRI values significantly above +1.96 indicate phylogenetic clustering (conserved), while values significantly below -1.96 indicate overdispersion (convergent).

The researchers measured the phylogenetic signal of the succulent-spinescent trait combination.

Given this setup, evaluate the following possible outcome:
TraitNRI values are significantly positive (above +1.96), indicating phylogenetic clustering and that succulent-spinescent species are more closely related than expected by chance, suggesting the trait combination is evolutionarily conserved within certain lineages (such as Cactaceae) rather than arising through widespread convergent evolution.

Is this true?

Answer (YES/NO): YES